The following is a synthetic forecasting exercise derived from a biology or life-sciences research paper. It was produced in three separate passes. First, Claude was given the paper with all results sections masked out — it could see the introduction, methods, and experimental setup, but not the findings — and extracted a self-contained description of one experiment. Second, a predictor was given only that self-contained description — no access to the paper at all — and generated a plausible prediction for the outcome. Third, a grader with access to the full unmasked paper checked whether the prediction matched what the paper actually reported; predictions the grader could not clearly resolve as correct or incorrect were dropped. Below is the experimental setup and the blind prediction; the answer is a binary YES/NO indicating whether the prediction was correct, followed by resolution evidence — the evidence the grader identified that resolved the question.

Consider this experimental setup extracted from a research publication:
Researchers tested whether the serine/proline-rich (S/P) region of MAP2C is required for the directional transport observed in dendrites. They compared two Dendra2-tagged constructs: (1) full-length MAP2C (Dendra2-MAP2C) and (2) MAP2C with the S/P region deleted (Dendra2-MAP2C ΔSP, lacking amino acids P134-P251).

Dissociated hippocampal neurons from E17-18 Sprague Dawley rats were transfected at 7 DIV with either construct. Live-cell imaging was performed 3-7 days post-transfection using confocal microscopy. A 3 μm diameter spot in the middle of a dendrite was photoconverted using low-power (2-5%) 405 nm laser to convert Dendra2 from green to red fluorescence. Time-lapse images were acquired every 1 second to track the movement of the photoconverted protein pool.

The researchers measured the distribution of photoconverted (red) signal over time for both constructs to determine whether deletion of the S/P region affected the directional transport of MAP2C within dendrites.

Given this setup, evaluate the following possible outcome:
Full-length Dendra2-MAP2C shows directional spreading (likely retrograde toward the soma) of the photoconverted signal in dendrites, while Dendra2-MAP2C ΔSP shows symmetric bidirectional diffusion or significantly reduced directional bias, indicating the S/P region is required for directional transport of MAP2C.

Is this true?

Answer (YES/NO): NO